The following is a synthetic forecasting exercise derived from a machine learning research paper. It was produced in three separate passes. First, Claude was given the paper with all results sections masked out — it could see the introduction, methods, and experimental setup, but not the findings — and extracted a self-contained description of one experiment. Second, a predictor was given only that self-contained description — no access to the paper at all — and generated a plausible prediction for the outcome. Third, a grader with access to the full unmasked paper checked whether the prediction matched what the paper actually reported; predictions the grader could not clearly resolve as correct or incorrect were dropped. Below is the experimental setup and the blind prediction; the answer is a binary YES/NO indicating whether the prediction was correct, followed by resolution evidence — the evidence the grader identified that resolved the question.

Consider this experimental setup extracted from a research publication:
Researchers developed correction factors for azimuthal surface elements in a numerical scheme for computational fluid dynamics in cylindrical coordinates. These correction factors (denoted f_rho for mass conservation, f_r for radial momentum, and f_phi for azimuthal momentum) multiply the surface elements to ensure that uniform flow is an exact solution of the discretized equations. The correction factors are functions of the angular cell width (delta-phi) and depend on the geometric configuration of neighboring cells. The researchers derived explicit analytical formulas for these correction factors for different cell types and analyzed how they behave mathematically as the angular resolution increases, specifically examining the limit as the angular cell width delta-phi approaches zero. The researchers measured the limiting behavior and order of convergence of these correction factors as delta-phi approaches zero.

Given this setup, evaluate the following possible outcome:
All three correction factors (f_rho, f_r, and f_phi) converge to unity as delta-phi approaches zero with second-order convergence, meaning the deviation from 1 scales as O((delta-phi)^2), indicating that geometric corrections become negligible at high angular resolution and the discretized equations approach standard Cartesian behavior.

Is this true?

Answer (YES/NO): YES